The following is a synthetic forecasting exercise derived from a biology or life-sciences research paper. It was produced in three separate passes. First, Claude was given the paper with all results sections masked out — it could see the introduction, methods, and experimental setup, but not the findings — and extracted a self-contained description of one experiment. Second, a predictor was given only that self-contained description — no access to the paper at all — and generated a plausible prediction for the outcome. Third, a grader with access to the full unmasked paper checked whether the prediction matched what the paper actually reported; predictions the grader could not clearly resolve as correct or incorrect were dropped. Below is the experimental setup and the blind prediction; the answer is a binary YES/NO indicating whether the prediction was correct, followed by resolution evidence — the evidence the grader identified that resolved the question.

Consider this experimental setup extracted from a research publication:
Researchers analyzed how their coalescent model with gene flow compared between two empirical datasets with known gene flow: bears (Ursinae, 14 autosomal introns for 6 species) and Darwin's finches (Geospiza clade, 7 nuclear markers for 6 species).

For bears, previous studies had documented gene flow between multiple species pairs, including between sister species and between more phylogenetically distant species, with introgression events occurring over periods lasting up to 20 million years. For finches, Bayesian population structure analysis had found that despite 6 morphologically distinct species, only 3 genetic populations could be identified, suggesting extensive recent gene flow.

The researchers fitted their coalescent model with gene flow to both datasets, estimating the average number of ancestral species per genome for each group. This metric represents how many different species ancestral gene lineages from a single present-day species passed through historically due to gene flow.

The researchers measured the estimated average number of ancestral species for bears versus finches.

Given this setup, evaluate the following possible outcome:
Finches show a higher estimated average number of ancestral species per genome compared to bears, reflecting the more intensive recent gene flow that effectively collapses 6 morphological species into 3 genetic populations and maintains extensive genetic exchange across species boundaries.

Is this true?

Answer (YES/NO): NO